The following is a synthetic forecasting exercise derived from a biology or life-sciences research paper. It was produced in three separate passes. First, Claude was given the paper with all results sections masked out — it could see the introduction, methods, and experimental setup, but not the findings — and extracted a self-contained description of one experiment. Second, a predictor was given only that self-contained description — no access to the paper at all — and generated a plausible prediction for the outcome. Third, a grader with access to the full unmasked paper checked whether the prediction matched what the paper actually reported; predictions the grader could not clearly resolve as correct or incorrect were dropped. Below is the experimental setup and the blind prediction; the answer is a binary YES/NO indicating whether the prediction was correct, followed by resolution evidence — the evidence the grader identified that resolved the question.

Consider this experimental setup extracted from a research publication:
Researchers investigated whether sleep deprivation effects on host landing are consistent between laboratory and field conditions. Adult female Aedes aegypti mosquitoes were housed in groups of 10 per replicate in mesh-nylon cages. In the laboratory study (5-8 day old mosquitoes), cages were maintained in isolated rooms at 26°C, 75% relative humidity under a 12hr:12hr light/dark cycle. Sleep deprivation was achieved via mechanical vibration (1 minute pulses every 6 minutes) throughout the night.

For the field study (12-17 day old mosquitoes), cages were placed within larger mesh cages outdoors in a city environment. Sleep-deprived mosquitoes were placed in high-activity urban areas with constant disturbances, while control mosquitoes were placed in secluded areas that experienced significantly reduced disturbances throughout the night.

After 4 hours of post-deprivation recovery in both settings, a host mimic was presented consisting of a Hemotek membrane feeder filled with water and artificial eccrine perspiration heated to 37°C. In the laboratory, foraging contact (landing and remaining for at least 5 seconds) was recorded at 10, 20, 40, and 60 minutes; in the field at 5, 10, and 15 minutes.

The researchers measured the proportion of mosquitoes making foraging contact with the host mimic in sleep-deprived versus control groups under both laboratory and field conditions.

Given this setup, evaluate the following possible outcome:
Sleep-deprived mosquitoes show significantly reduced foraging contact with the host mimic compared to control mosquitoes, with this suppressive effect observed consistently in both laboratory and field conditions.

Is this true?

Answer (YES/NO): YES